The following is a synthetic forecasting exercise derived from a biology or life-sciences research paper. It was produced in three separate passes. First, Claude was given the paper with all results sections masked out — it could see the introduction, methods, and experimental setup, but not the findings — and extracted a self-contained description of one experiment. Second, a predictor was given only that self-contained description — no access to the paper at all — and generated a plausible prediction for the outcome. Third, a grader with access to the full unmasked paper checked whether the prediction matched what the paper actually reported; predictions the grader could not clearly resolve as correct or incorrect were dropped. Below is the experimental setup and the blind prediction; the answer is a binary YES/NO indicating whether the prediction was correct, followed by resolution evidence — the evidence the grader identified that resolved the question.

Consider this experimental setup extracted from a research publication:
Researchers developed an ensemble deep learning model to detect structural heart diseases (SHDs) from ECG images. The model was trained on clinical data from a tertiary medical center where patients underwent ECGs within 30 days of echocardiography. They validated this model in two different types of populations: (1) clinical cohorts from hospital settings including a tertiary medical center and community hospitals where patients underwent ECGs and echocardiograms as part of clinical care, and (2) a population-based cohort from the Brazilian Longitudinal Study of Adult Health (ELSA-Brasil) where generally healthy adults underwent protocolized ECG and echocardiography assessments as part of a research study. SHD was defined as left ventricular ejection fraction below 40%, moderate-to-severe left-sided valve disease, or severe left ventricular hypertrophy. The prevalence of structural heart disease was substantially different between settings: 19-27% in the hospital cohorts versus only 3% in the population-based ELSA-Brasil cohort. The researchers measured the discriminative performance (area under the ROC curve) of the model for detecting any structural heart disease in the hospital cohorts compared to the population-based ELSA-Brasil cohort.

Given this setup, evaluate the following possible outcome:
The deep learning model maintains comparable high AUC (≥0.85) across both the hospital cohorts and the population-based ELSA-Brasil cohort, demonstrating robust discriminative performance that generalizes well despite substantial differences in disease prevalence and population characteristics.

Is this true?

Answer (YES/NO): YES